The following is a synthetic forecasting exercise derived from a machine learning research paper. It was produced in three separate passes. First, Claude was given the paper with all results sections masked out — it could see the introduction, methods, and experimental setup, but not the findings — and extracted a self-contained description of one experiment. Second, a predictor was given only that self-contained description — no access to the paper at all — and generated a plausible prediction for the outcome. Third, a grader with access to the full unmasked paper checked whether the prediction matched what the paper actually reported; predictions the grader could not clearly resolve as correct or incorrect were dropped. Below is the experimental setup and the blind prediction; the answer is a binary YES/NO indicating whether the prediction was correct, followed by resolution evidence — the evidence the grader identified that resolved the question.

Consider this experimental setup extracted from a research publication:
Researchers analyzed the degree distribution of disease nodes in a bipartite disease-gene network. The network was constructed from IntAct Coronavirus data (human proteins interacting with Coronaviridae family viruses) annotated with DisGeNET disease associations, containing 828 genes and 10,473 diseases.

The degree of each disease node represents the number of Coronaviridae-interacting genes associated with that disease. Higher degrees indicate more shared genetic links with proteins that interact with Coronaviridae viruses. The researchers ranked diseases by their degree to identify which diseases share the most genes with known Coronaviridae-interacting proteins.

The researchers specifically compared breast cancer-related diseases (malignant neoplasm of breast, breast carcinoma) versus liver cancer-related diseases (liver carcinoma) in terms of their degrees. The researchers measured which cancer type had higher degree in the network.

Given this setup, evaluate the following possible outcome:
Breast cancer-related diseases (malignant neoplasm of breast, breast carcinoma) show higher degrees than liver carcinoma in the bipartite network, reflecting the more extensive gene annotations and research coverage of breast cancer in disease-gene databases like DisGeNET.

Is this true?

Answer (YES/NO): YES